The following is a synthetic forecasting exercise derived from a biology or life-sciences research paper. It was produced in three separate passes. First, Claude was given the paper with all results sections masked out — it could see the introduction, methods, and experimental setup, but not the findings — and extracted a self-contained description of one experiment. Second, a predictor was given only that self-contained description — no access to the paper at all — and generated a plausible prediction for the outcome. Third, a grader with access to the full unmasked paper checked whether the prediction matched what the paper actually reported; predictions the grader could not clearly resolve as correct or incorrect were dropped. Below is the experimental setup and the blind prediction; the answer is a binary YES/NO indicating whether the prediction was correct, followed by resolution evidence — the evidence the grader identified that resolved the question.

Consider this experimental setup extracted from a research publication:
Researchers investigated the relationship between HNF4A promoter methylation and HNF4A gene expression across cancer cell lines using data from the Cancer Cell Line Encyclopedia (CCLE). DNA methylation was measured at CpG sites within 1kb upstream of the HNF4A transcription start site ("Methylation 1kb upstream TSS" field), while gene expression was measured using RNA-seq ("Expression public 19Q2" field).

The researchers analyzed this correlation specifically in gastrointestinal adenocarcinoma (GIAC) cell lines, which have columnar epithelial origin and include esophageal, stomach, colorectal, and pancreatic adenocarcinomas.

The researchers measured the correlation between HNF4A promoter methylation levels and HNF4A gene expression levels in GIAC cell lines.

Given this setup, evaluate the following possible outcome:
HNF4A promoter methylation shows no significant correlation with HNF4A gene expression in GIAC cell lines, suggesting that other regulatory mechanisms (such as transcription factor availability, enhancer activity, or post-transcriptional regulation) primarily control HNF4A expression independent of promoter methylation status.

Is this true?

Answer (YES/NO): NO